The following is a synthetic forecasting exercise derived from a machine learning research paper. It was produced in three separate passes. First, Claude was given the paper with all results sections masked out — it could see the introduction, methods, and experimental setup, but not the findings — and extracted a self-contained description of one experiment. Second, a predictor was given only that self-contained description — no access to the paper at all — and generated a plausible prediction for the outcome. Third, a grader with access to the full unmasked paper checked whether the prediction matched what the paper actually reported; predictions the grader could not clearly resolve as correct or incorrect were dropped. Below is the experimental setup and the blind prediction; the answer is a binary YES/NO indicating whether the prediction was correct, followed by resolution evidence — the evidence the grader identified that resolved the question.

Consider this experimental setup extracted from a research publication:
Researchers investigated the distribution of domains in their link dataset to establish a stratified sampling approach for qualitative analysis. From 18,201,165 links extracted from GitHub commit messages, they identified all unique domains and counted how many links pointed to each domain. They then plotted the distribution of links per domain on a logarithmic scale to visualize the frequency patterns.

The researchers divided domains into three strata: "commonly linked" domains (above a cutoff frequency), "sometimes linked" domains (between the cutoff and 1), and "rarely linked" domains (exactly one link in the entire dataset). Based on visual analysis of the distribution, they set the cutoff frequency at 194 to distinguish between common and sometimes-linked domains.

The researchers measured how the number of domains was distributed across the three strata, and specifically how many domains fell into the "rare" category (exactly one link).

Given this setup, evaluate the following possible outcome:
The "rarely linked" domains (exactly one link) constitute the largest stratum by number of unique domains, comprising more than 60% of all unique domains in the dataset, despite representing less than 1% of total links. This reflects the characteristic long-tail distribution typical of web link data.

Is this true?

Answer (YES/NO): NO